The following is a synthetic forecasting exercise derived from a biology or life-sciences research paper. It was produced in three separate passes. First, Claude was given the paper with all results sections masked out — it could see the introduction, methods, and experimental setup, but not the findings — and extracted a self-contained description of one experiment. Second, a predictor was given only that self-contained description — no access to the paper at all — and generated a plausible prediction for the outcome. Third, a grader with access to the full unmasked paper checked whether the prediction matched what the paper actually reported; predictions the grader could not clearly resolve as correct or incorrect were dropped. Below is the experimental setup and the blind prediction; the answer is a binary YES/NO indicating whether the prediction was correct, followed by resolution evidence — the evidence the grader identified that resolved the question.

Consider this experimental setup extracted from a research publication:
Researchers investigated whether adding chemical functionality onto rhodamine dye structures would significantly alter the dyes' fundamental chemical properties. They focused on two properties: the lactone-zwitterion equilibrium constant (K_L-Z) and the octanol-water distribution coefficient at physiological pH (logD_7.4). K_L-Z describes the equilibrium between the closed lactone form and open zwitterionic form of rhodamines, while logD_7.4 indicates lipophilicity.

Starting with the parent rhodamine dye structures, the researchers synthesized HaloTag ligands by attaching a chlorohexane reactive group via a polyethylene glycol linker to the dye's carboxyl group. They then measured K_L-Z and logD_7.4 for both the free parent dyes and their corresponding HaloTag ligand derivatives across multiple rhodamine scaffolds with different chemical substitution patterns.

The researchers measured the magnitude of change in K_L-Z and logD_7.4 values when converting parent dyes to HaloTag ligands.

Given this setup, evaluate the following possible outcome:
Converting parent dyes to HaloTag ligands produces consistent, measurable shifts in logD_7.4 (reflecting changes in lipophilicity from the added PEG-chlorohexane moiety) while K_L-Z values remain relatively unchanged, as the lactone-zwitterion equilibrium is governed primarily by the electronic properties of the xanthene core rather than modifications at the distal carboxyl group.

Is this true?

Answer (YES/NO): NO